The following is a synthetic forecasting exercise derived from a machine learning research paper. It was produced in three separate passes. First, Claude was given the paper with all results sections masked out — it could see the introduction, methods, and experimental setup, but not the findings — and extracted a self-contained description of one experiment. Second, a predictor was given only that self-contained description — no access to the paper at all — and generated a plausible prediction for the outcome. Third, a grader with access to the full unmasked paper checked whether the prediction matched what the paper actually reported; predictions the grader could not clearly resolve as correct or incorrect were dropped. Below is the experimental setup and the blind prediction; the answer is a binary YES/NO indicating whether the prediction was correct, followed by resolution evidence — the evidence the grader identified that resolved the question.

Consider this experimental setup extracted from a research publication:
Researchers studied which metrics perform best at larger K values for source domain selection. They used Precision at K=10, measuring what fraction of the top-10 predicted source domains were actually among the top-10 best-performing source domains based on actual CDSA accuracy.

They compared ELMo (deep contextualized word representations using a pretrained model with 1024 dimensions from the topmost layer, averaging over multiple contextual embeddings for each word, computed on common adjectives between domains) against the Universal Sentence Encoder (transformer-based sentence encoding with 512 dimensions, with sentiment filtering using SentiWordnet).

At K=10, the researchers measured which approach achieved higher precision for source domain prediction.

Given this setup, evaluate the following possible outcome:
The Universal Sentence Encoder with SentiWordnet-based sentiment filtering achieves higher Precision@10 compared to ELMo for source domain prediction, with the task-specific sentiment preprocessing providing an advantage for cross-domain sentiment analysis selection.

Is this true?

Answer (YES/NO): NO